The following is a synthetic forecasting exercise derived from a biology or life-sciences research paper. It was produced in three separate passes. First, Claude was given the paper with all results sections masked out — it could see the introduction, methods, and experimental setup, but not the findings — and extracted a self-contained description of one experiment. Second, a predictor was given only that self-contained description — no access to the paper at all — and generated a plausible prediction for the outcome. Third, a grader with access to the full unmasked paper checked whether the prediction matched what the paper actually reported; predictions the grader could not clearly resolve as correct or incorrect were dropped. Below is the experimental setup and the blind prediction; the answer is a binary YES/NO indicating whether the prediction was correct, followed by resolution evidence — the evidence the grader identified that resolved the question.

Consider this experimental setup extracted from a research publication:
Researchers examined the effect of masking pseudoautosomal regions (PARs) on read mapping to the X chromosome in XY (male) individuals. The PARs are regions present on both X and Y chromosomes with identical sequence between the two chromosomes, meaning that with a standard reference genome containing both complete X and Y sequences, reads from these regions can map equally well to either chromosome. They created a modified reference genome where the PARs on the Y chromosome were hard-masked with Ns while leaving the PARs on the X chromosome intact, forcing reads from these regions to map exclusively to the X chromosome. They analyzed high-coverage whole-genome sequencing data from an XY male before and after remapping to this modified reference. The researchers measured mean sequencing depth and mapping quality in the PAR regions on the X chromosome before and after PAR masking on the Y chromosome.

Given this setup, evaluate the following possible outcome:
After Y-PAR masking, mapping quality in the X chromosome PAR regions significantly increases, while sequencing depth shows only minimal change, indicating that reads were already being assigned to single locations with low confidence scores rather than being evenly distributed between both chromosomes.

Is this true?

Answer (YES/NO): NO